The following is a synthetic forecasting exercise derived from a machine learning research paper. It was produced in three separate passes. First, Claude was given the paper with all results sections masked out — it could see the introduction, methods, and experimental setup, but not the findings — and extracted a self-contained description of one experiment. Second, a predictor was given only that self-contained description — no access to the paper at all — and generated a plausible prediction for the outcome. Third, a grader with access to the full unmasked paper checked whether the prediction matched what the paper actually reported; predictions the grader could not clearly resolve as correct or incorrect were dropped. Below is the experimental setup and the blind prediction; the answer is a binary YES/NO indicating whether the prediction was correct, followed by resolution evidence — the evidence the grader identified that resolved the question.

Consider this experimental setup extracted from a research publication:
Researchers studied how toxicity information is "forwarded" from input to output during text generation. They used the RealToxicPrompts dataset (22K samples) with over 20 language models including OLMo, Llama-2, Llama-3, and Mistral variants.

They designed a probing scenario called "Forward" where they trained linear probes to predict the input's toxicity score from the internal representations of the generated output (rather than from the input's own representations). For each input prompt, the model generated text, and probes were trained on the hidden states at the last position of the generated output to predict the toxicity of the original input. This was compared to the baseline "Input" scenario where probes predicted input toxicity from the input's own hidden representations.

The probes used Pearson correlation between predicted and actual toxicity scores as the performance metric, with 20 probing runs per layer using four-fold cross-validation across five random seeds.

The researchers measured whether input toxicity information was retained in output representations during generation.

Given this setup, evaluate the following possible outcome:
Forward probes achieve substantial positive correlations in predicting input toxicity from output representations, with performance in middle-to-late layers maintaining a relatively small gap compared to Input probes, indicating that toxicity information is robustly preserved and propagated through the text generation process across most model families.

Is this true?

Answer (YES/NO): YES